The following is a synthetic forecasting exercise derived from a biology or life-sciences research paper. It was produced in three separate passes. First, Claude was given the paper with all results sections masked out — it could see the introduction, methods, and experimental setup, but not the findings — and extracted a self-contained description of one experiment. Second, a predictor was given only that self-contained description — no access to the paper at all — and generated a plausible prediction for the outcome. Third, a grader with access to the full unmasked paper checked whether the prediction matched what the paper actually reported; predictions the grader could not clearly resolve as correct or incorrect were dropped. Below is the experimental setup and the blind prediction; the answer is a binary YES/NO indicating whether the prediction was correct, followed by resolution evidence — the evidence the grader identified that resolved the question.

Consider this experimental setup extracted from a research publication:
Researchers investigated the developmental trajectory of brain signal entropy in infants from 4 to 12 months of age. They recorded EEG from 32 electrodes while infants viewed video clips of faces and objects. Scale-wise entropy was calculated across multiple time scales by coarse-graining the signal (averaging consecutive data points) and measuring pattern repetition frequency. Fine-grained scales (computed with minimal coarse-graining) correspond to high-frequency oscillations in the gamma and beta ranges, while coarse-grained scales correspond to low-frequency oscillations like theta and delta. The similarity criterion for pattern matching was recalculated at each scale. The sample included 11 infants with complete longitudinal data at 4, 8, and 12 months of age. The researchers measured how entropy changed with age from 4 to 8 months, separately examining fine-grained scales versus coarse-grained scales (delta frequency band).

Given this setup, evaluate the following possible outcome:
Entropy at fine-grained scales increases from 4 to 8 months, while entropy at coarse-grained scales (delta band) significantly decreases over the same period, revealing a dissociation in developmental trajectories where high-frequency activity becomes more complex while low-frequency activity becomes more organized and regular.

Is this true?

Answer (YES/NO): YES